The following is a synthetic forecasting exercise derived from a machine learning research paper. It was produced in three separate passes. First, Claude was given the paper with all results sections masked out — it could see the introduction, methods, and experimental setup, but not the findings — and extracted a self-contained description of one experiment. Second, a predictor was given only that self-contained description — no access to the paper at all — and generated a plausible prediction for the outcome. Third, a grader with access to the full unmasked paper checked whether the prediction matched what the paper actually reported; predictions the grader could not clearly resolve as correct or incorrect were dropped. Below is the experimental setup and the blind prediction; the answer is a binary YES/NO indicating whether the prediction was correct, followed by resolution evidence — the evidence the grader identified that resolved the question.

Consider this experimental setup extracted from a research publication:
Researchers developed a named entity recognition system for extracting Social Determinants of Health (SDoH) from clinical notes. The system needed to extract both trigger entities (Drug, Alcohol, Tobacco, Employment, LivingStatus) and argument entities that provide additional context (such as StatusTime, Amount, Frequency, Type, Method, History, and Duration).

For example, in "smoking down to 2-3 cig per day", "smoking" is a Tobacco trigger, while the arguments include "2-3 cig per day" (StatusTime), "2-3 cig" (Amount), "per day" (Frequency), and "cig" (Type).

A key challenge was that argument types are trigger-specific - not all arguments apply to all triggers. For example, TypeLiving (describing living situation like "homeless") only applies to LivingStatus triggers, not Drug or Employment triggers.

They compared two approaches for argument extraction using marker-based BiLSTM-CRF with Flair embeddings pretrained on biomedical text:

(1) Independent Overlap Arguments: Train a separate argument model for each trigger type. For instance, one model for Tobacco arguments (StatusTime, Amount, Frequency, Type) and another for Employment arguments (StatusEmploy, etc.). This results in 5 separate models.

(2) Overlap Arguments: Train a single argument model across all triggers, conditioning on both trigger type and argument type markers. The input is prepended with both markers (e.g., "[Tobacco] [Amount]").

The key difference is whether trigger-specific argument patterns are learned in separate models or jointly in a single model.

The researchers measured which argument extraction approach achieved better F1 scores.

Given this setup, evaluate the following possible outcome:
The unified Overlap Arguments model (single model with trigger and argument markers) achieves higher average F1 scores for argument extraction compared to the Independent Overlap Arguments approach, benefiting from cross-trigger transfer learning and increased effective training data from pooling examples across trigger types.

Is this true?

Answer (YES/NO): YES